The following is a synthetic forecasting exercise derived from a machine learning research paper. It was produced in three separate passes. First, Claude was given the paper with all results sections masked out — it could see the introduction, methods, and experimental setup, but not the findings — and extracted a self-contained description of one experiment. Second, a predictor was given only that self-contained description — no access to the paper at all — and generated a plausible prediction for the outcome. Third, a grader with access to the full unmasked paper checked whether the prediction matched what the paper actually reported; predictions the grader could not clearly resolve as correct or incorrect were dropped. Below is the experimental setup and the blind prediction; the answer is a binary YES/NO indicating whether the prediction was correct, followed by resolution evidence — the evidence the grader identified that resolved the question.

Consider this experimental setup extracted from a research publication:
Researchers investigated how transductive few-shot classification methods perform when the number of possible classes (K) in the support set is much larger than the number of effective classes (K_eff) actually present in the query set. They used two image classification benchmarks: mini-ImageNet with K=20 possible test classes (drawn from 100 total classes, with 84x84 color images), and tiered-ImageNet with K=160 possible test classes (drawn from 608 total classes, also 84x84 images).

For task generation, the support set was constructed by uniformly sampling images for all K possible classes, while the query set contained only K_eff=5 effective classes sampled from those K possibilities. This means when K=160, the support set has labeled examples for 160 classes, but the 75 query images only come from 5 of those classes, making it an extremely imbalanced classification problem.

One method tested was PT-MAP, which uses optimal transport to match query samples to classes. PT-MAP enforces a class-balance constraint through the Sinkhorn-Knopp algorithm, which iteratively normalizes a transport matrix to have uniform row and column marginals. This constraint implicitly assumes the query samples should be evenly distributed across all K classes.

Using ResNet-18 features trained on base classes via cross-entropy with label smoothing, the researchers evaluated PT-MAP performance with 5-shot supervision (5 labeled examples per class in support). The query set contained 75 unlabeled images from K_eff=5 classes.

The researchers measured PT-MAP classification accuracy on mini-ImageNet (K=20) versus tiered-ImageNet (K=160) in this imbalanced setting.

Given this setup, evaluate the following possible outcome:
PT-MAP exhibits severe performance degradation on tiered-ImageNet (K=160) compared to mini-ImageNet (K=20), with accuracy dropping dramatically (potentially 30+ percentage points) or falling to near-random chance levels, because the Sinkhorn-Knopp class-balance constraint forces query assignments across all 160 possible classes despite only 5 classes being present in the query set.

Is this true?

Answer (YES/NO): NO